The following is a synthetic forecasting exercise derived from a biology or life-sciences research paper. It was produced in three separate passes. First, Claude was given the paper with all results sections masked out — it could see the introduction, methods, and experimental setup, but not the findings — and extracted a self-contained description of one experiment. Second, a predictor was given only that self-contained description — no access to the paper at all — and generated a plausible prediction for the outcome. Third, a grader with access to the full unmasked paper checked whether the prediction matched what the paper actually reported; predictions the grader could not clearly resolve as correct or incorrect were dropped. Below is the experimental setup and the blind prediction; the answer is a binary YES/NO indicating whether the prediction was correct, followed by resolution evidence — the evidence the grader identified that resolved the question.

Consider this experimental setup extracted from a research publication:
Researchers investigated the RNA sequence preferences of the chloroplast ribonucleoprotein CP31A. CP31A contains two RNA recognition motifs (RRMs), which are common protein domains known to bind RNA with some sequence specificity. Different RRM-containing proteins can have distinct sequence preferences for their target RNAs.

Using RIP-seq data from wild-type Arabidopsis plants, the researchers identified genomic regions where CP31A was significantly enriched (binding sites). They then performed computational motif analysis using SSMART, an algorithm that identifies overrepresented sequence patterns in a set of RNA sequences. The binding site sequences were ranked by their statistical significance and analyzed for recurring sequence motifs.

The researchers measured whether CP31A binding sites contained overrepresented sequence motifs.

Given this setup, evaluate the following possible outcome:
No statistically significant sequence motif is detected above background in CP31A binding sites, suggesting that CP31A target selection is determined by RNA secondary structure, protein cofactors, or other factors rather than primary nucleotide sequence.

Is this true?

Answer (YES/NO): NO